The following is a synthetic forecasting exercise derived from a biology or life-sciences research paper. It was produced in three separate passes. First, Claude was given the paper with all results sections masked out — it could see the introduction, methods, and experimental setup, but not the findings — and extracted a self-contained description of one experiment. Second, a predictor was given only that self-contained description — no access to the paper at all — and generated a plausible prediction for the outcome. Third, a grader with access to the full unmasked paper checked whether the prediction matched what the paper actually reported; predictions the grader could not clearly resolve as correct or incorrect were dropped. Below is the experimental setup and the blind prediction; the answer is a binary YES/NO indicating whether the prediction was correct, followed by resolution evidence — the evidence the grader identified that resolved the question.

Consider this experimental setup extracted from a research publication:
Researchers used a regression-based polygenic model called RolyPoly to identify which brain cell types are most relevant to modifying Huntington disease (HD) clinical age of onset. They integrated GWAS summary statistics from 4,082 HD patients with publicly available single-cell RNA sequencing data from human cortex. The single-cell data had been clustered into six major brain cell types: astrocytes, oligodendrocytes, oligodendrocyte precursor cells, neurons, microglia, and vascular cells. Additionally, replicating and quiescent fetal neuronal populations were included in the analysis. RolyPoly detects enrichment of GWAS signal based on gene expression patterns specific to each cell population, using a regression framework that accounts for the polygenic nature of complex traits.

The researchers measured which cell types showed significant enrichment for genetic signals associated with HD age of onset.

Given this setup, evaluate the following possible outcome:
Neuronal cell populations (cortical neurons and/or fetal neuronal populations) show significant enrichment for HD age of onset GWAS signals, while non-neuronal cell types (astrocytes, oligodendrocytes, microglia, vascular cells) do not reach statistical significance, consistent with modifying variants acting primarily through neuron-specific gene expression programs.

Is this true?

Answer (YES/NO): NO